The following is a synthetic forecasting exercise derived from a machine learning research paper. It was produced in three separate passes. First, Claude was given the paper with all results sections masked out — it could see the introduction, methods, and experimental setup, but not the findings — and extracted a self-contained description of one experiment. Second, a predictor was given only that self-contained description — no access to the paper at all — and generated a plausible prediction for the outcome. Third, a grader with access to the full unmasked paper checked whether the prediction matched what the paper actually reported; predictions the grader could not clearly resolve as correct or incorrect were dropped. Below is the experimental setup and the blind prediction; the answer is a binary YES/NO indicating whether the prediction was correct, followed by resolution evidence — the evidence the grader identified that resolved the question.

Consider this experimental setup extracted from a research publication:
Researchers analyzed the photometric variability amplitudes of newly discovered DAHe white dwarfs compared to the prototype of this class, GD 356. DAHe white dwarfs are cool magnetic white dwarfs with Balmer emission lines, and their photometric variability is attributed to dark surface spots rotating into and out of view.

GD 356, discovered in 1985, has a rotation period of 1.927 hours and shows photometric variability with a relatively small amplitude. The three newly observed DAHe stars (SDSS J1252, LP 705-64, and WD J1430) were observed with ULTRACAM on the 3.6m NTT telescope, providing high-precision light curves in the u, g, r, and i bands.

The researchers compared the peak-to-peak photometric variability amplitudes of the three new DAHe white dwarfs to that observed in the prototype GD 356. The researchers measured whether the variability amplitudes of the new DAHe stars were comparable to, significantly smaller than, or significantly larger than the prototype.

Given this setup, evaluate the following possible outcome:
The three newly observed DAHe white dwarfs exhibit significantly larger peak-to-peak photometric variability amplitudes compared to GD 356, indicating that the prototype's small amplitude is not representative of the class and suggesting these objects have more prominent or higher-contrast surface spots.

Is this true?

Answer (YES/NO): YES